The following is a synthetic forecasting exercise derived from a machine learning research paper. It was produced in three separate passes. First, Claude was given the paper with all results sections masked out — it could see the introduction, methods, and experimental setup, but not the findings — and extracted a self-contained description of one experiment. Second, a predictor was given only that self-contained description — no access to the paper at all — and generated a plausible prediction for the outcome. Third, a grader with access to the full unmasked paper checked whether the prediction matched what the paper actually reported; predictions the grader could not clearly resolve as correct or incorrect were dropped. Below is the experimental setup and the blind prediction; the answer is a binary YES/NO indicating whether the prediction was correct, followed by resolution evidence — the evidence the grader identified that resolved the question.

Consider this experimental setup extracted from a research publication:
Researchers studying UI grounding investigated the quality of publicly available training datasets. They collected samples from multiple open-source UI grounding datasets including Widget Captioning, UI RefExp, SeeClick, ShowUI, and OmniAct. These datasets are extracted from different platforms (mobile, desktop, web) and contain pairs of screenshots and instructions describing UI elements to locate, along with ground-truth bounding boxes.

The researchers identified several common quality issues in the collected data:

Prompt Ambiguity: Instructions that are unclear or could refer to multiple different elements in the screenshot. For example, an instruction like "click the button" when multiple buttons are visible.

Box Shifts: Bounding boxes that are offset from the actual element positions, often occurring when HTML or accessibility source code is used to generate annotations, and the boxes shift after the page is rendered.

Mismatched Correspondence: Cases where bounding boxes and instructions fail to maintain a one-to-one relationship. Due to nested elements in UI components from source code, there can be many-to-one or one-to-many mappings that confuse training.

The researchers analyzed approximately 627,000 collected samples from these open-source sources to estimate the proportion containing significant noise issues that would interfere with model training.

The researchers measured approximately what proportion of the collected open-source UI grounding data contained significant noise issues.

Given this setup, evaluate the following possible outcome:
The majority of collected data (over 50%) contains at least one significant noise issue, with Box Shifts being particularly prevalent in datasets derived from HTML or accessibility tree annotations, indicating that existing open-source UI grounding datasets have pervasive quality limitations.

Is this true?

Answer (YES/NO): NO